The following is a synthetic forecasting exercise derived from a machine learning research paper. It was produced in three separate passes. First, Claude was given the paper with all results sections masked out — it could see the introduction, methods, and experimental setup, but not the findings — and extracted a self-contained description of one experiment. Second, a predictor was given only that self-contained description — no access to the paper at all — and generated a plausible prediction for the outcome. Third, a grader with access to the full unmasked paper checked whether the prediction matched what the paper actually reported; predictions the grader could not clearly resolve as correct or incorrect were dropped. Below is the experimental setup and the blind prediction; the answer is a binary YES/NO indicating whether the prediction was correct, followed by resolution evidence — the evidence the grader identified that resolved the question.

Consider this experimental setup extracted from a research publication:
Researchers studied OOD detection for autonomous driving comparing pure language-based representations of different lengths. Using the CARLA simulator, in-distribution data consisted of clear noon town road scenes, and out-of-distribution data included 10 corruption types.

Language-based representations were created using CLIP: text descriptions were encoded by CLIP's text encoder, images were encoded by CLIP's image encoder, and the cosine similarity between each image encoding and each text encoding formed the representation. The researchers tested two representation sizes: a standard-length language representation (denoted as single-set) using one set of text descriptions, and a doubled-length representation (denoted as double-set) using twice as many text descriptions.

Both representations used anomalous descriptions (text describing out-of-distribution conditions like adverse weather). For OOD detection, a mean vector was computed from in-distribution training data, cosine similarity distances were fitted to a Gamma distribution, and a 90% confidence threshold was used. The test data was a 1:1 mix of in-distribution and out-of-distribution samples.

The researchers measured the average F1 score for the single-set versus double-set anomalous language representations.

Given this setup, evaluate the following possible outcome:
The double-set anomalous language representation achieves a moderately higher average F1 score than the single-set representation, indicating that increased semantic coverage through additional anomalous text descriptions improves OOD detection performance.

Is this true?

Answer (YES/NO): YES